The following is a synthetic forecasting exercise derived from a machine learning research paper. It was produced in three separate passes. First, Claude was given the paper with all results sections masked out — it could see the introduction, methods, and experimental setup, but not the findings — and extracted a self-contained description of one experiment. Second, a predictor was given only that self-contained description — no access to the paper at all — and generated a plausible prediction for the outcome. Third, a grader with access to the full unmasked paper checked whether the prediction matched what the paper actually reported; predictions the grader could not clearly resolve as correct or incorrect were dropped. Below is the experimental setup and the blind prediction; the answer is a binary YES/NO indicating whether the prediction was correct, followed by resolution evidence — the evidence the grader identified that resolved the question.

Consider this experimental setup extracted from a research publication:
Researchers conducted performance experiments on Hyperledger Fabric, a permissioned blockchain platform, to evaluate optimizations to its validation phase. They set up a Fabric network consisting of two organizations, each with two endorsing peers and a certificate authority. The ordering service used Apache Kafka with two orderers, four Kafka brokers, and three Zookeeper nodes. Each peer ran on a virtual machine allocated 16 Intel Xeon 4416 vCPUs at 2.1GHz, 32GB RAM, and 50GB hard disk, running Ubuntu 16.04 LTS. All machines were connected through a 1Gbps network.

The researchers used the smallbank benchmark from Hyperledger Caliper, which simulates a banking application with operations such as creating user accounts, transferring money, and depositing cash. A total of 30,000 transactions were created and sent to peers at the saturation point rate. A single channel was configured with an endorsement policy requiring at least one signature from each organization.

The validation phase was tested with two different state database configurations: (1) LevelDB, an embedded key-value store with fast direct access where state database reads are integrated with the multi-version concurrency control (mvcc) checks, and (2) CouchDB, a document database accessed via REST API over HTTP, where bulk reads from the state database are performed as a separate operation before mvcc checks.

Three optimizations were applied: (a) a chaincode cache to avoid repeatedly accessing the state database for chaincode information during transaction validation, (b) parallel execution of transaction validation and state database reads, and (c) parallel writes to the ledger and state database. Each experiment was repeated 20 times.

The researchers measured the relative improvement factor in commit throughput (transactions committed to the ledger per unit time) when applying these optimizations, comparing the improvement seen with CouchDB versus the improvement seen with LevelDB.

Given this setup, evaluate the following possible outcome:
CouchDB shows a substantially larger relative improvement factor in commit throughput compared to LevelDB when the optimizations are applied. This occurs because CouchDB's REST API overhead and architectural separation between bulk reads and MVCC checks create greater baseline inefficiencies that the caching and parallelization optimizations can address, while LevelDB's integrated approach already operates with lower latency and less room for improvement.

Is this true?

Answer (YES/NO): YES